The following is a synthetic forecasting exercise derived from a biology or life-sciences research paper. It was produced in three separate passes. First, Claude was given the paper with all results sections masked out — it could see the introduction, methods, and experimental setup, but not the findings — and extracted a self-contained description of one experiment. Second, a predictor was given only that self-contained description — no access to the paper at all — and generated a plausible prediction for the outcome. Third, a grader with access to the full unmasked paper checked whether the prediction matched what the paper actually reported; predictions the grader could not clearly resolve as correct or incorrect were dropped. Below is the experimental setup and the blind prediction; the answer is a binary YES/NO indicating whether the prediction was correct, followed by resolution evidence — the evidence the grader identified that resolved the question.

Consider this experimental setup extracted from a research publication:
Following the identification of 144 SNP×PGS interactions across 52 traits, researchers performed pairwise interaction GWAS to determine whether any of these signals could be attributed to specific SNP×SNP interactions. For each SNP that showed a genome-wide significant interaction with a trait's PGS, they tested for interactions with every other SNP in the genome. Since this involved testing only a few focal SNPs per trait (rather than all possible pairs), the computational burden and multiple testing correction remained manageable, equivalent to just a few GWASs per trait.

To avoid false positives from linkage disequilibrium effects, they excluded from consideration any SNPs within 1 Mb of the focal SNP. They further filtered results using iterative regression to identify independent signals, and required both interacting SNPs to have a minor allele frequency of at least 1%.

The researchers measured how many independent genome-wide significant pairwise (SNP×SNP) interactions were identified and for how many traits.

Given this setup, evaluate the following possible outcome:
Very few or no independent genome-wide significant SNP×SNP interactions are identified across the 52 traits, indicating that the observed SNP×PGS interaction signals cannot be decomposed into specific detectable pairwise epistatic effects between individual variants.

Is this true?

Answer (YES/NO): NO